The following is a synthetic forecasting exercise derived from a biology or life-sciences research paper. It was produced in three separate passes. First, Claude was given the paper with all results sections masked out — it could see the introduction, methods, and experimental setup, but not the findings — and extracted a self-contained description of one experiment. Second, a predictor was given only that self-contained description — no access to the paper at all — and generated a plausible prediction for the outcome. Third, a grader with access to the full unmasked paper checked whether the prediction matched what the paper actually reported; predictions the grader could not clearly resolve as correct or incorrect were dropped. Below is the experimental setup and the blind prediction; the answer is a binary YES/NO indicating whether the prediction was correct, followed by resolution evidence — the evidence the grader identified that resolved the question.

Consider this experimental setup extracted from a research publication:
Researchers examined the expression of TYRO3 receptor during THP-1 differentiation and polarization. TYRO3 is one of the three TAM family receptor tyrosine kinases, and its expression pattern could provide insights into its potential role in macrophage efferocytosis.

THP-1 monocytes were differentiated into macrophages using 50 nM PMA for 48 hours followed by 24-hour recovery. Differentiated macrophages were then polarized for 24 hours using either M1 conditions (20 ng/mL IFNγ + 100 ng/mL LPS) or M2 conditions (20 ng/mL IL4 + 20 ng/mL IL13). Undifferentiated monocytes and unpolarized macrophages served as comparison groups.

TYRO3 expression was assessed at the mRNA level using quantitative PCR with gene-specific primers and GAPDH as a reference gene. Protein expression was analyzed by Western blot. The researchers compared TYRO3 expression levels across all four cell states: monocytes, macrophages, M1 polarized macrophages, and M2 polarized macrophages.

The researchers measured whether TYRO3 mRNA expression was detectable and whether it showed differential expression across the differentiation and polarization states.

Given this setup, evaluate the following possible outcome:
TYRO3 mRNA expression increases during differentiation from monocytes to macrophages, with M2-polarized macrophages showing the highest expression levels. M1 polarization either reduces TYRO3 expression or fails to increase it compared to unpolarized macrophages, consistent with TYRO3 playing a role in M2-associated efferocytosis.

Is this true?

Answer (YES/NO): NO